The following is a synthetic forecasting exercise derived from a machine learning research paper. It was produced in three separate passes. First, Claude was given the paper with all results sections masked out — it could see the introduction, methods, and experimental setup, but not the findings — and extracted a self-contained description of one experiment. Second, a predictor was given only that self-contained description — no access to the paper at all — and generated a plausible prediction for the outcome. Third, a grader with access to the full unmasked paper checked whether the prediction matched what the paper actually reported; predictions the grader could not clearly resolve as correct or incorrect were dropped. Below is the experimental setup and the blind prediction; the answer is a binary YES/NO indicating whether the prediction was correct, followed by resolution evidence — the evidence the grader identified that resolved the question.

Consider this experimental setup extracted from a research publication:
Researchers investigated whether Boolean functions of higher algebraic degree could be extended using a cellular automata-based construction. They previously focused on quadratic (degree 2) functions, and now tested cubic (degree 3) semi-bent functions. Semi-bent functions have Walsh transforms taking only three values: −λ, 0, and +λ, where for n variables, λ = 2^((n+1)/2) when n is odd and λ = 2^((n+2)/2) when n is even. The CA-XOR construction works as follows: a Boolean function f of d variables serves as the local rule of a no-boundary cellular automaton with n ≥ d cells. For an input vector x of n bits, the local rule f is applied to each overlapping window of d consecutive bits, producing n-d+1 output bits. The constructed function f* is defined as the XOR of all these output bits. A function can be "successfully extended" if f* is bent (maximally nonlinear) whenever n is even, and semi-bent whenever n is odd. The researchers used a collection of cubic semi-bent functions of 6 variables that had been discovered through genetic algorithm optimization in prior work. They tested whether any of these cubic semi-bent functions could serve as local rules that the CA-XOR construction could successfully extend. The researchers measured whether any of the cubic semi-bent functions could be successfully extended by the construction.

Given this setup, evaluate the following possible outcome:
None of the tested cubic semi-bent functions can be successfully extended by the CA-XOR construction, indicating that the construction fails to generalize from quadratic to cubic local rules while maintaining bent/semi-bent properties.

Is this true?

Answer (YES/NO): YES